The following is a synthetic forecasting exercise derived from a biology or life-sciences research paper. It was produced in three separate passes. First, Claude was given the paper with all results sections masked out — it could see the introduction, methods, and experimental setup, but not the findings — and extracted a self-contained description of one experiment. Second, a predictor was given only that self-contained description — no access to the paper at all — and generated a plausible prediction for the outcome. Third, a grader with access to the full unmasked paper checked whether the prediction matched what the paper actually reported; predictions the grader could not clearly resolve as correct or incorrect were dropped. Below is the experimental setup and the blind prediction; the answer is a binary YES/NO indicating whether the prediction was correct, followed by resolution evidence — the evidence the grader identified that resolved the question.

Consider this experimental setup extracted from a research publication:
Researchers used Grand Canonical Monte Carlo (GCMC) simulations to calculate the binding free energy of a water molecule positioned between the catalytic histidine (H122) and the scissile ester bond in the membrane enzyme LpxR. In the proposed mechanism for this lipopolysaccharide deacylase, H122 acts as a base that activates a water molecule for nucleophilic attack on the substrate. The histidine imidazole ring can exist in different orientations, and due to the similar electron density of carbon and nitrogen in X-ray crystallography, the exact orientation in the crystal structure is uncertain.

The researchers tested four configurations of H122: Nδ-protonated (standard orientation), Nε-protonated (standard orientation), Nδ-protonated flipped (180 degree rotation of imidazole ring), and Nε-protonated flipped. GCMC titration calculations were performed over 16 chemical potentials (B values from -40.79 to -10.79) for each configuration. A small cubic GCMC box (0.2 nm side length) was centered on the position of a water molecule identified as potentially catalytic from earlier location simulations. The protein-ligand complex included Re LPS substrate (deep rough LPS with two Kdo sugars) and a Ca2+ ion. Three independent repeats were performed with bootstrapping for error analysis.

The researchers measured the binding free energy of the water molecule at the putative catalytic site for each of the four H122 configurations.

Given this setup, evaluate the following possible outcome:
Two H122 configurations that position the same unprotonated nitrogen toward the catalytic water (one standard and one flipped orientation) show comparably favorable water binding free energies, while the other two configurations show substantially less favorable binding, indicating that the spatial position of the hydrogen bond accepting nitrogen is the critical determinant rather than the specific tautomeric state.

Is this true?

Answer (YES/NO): NO